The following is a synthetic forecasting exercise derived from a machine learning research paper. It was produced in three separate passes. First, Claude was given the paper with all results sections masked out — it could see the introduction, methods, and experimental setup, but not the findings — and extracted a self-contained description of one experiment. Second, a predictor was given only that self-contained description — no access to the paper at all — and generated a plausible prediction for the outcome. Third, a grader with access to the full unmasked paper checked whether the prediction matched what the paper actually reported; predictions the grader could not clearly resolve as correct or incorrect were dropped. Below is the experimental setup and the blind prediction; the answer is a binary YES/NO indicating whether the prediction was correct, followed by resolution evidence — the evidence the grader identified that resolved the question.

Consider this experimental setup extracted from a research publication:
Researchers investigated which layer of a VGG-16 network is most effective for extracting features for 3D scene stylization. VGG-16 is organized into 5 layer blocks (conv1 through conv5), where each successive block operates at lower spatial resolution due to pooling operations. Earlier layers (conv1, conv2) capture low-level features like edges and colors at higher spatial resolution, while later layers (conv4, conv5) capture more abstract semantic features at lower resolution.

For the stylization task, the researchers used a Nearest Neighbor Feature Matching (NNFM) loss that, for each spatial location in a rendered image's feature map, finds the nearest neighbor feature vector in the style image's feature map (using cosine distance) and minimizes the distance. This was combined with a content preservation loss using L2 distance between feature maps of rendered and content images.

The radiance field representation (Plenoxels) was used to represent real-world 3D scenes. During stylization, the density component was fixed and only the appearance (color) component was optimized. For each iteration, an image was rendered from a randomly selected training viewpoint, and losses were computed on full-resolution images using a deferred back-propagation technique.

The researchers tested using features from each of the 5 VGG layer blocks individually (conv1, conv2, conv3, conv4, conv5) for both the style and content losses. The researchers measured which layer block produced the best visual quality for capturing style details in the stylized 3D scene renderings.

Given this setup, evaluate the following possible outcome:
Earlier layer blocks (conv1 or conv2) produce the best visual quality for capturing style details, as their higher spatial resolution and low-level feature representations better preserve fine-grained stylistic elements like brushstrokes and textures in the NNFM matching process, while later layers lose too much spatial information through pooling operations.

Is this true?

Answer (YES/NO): NO